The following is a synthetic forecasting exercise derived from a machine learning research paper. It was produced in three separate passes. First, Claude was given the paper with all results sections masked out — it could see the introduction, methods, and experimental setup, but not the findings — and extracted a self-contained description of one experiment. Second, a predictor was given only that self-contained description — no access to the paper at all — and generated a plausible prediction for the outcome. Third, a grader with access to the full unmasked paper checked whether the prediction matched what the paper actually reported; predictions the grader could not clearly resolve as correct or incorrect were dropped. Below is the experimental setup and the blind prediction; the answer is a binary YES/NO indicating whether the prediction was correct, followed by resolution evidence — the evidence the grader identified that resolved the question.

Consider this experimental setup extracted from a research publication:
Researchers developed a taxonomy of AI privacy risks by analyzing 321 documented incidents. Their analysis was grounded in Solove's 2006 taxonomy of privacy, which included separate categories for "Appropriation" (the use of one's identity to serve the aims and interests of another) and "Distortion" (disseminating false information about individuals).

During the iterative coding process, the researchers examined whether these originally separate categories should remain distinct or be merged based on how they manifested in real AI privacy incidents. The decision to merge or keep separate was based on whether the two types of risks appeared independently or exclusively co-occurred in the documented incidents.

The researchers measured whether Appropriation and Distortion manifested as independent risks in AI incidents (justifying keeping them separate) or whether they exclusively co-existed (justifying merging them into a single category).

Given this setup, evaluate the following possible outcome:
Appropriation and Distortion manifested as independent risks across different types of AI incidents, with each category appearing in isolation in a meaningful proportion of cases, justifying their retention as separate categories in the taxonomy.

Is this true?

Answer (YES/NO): NO